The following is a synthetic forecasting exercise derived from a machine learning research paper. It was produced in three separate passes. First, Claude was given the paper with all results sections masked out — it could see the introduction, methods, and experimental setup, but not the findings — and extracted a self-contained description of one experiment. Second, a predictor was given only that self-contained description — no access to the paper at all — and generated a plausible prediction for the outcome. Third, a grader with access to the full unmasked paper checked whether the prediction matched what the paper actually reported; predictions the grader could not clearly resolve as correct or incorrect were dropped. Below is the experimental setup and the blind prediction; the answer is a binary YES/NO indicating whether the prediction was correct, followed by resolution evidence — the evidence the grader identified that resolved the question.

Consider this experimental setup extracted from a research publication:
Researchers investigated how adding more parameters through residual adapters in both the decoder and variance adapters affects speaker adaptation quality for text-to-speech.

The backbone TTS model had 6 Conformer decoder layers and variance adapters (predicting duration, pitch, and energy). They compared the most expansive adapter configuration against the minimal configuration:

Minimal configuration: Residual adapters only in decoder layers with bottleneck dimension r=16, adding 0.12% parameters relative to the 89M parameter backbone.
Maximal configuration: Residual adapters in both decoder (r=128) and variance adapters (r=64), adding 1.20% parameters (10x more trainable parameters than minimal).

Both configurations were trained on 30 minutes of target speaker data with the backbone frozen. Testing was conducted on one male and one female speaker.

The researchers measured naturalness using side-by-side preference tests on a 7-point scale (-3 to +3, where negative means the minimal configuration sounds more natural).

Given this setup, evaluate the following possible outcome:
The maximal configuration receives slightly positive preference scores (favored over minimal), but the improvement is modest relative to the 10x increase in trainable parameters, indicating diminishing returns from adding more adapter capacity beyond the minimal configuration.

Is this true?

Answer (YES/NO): NO